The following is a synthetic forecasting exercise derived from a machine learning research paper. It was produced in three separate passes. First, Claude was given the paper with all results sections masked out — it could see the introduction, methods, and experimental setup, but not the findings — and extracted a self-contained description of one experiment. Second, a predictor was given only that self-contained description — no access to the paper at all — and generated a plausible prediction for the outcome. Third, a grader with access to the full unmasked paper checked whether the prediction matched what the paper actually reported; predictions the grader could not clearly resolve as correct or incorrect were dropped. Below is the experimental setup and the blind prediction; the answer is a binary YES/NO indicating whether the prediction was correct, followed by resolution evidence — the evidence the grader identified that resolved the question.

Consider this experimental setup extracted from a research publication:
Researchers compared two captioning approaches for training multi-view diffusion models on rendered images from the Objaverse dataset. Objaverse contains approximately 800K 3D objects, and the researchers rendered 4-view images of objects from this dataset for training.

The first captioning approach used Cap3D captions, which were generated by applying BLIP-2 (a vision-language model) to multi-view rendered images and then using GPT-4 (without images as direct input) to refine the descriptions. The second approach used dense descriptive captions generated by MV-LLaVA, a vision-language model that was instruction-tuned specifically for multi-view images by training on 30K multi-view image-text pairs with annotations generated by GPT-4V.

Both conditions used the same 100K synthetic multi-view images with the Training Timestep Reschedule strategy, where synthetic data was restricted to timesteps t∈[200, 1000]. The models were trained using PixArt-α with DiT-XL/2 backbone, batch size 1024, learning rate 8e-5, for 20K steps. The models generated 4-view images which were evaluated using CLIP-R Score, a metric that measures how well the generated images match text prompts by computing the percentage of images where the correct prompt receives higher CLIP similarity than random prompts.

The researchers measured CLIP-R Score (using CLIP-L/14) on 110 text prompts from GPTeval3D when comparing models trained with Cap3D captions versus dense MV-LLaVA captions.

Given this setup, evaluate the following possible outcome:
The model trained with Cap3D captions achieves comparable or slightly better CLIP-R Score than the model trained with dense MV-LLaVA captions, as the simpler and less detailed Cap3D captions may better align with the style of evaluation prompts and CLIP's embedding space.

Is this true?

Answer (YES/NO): NO